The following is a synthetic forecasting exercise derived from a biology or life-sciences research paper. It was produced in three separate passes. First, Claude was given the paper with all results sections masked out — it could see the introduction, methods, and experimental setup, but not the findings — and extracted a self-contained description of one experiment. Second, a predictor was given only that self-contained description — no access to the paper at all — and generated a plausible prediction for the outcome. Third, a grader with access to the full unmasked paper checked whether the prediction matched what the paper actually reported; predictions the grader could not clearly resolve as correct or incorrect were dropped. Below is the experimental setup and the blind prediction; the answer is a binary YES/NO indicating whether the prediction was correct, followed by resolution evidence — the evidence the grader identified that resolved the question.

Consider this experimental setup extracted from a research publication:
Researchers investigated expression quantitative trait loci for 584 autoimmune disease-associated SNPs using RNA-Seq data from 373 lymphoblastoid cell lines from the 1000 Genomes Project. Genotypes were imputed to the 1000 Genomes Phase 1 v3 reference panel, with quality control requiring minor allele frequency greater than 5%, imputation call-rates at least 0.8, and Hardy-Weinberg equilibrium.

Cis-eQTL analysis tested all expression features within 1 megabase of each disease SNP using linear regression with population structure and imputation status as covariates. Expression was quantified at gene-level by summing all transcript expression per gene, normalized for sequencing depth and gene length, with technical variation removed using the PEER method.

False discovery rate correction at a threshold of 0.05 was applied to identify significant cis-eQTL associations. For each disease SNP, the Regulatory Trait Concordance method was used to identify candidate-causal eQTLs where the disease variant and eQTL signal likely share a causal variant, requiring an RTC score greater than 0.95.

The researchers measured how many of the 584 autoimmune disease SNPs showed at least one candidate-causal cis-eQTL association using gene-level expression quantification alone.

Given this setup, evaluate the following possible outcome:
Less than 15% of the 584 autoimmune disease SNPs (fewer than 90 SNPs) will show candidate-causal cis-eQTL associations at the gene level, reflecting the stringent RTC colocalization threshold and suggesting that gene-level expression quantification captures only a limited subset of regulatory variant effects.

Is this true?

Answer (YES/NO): YES